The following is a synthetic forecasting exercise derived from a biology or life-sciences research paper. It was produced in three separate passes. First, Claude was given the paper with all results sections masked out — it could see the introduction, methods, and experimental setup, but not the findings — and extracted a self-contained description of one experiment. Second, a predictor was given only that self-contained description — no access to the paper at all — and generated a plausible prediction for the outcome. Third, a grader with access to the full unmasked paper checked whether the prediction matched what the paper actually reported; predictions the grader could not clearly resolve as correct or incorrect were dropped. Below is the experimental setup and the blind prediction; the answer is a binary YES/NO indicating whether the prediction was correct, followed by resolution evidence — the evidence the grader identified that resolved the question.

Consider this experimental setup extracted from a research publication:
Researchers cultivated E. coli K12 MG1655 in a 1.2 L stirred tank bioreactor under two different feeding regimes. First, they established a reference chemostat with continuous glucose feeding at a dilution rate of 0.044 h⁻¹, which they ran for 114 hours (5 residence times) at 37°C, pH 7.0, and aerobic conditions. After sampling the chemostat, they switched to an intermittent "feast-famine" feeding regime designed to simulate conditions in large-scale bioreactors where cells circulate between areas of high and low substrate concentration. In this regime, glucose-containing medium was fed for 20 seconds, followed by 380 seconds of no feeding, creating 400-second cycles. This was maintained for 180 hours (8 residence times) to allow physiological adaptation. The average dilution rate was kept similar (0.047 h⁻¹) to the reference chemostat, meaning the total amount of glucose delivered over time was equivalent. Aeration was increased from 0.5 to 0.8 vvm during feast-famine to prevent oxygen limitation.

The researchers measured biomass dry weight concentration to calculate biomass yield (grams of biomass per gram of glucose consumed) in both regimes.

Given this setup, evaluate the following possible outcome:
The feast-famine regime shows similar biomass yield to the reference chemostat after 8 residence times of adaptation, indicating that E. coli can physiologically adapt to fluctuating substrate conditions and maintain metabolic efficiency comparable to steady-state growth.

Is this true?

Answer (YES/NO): NO